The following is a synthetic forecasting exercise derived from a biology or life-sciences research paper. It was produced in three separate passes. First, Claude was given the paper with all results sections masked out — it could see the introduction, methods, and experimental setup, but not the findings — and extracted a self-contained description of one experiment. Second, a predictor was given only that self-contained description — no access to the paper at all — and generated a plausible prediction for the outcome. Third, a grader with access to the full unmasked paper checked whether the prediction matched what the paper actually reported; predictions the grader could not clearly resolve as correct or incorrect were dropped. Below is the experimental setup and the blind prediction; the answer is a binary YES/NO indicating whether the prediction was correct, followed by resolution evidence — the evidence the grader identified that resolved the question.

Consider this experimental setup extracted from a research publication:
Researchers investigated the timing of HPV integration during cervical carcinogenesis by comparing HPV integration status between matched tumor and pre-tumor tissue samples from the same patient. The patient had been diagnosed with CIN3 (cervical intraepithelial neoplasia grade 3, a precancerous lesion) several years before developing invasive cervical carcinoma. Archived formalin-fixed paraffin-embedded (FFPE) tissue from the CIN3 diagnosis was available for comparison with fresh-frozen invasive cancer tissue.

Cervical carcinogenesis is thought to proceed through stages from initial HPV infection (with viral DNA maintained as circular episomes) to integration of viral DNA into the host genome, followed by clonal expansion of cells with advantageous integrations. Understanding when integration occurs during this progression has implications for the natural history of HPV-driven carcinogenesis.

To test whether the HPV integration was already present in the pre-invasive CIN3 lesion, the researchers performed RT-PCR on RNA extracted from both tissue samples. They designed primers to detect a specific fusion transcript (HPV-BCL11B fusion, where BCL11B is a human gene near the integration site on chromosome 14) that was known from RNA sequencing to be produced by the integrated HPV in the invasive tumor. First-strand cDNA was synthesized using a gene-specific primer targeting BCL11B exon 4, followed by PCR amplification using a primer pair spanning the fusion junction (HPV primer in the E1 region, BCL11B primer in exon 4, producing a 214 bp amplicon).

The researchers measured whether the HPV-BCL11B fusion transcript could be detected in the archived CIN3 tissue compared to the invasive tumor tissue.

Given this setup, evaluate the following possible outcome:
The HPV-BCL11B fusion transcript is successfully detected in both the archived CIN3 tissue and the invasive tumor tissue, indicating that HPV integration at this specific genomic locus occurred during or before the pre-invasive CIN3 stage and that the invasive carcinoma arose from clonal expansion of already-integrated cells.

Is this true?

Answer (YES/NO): YES